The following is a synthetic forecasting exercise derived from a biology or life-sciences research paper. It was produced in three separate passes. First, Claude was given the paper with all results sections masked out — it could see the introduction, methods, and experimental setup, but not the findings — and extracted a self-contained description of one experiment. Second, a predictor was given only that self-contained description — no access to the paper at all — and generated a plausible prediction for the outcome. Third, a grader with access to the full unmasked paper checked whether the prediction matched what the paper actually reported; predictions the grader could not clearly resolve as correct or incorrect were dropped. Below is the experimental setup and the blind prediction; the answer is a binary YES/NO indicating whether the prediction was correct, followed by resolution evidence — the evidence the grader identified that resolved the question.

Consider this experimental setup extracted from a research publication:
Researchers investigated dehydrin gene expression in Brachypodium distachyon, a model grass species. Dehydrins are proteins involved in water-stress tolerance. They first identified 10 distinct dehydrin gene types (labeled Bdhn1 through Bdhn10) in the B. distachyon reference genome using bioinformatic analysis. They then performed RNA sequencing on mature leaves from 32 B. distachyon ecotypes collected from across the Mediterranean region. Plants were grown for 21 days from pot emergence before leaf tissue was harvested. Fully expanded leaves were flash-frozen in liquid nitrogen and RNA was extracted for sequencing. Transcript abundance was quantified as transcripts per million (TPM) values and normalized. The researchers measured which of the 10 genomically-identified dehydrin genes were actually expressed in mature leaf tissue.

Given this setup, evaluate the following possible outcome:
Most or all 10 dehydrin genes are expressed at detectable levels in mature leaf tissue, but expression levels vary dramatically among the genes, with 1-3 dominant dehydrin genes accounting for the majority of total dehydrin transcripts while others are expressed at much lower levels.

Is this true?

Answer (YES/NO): NO